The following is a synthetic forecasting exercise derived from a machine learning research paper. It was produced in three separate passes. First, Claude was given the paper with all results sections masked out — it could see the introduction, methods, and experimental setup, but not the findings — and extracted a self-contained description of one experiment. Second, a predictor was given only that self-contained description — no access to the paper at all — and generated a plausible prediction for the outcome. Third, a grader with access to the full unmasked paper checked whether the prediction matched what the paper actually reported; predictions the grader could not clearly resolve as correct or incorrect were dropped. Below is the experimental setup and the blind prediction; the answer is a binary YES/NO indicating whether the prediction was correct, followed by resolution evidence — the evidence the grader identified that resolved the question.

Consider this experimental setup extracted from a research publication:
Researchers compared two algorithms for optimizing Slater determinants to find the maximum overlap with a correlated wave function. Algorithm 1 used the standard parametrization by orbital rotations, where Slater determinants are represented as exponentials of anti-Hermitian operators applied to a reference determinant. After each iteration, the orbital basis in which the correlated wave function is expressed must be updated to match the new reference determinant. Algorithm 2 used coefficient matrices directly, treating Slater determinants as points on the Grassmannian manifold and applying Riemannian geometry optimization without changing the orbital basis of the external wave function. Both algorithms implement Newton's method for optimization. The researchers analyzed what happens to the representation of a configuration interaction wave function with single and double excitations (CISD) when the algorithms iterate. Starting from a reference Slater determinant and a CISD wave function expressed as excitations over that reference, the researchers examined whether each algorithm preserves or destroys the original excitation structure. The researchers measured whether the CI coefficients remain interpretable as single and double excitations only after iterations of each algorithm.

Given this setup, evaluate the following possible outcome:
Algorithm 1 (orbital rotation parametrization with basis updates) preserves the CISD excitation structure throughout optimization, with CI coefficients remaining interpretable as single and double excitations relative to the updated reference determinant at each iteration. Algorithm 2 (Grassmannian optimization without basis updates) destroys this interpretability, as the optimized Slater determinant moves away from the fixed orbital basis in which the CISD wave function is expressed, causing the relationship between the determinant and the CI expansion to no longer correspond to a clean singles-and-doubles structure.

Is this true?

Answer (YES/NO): NO